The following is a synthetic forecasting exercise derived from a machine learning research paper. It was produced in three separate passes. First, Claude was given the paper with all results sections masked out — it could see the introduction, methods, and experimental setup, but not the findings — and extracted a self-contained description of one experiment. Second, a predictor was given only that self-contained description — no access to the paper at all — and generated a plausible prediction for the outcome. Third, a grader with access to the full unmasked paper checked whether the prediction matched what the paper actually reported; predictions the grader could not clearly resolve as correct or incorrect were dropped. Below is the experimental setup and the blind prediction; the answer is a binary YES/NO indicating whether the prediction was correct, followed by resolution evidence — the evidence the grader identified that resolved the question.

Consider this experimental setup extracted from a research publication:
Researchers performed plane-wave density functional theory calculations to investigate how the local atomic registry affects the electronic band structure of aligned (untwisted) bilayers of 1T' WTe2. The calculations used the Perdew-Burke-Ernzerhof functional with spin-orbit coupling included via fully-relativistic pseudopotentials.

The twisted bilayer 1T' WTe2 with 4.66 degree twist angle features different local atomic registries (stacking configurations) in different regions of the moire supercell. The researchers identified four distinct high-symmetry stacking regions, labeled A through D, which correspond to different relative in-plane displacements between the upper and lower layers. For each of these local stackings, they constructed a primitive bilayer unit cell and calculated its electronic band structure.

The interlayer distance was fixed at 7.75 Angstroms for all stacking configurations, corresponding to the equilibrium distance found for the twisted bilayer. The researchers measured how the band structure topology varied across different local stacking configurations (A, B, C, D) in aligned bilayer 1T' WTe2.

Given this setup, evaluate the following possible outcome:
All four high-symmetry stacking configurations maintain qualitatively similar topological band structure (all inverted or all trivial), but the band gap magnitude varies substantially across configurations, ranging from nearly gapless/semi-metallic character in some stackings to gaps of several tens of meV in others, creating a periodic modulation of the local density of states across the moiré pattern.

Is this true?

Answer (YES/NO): NO